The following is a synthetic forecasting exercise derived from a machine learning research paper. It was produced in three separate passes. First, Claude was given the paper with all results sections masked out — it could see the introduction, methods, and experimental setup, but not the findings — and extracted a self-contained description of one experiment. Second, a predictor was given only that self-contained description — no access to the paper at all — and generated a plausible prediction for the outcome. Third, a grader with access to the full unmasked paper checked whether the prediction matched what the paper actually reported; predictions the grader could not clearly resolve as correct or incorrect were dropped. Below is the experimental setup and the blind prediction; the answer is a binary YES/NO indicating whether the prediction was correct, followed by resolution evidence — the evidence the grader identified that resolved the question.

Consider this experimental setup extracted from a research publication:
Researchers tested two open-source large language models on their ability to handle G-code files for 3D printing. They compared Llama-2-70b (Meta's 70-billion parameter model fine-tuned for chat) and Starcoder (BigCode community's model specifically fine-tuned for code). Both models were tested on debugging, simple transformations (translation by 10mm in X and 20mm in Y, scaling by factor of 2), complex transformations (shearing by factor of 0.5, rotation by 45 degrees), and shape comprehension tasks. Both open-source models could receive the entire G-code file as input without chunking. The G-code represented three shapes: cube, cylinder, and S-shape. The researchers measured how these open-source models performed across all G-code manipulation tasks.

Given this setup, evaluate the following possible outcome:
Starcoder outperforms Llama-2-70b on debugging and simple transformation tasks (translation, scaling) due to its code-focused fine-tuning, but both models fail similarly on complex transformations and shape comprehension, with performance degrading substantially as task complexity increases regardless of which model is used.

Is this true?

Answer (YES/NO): NO